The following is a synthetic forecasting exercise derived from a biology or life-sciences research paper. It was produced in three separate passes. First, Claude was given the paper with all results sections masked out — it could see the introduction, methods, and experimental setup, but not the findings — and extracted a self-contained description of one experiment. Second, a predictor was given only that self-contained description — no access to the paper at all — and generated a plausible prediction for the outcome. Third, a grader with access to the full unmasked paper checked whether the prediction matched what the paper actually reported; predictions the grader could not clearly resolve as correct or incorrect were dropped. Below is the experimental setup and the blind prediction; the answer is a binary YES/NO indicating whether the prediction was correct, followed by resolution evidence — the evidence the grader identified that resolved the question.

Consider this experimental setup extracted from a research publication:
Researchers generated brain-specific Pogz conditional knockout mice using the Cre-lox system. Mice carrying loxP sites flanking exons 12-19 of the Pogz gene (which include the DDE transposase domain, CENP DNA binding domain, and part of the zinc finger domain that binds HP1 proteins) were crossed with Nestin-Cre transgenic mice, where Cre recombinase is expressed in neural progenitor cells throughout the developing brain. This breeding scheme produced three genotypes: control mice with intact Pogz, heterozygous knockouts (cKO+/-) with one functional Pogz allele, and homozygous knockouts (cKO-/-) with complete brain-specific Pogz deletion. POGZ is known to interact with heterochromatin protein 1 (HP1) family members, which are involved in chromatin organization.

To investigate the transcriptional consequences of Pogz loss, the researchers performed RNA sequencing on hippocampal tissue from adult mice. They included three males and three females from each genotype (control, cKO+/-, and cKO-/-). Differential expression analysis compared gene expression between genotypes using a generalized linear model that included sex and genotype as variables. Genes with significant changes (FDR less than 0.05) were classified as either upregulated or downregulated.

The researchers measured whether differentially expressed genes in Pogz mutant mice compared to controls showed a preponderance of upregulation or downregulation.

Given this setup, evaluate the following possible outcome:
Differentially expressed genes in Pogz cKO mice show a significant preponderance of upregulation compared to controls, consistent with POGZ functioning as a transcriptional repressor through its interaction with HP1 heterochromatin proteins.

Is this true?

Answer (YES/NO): YES